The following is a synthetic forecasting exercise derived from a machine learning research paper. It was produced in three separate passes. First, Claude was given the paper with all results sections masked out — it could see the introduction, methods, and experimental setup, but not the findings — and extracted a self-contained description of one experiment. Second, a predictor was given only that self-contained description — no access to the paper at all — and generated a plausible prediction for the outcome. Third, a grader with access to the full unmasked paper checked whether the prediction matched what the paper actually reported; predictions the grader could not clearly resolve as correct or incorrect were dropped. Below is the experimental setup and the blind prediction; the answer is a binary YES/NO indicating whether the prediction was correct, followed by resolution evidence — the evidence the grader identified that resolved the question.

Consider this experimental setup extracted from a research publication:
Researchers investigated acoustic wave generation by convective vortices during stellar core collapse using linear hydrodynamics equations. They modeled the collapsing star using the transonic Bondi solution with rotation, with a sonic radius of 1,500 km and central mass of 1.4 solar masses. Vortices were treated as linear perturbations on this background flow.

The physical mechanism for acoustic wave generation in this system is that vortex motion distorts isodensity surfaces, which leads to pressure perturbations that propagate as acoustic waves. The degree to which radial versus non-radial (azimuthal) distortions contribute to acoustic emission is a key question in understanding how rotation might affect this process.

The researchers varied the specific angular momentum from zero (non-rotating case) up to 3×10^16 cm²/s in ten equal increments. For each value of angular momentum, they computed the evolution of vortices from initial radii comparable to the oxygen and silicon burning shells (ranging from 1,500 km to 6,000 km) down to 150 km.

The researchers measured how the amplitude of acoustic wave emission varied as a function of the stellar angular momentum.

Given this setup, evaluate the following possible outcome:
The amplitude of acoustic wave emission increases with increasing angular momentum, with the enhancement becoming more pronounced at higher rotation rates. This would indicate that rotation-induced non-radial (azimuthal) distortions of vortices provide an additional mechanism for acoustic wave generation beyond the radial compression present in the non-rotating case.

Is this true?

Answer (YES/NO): NO